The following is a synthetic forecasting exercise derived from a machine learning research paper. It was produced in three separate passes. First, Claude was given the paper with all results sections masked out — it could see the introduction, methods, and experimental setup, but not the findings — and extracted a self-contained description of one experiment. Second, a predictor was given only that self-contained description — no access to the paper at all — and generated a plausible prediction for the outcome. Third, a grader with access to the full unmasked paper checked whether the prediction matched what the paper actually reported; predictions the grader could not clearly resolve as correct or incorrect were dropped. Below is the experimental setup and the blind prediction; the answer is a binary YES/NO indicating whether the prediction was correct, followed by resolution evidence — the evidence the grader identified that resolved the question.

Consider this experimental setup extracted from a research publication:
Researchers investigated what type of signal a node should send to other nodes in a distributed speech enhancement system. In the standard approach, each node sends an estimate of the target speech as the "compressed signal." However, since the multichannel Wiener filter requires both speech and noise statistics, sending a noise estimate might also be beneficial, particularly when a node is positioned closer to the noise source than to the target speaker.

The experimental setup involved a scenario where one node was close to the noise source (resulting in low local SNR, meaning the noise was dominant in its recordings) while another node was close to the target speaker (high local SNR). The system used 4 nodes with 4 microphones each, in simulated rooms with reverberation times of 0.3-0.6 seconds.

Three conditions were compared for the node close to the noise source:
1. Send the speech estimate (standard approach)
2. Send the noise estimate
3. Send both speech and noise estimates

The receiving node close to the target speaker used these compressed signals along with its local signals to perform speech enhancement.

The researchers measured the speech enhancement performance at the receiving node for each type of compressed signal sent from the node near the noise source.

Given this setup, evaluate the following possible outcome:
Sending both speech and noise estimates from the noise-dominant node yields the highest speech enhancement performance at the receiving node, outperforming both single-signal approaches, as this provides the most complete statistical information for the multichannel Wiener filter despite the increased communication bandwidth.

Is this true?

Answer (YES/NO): NO